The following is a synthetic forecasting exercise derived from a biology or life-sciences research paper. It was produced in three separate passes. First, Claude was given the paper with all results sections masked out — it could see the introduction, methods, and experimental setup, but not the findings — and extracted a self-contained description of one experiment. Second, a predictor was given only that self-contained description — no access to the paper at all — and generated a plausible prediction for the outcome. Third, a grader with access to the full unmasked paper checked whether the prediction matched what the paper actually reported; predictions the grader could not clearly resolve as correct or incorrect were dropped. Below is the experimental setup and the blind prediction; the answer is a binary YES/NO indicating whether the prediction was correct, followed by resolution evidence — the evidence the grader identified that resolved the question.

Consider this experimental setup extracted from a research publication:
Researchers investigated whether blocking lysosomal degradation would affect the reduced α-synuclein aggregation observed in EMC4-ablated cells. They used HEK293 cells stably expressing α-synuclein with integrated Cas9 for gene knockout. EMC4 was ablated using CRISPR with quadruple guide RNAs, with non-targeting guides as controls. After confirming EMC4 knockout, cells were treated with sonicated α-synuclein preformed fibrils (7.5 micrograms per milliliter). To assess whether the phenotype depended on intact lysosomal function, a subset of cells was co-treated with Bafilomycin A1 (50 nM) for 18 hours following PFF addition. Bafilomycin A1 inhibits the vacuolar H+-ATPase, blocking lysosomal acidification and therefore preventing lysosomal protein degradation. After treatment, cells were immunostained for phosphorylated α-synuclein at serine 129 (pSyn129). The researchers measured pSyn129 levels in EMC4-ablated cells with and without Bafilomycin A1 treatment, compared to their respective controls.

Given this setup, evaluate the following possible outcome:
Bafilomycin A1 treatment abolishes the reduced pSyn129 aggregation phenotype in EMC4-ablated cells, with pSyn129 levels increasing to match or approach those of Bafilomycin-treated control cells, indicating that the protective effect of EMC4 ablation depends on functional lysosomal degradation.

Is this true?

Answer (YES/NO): YES